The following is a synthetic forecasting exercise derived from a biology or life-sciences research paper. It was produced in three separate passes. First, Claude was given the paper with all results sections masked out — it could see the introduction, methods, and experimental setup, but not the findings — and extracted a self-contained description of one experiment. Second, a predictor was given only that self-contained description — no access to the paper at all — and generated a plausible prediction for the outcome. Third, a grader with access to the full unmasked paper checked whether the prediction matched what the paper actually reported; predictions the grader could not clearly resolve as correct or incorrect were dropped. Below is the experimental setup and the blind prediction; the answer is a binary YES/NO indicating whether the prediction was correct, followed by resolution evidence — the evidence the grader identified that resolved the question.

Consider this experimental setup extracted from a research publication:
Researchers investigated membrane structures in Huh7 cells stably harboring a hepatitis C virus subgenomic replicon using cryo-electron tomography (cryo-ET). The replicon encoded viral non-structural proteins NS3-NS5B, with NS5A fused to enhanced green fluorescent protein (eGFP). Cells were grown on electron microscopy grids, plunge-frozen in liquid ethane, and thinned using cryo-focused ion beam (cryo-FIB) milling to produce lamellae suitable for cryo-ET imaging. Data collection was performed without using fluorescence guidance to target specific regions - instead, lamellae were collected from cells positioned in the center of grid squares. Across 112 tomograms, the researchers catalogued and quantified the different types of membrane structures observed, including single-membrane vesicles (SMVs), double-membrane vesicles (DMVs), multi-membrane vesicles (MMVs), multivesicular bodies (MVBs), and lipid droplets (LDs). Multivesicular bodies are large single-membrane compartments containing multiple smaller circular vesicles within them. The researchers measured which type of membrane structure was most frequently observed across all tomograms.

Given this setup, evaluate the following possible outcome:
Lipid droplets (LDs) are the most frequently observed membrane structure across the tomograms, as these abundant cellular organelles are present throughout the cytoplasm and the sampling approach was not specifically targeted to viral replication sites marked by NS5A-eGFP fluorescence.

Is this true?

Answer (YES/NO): NO